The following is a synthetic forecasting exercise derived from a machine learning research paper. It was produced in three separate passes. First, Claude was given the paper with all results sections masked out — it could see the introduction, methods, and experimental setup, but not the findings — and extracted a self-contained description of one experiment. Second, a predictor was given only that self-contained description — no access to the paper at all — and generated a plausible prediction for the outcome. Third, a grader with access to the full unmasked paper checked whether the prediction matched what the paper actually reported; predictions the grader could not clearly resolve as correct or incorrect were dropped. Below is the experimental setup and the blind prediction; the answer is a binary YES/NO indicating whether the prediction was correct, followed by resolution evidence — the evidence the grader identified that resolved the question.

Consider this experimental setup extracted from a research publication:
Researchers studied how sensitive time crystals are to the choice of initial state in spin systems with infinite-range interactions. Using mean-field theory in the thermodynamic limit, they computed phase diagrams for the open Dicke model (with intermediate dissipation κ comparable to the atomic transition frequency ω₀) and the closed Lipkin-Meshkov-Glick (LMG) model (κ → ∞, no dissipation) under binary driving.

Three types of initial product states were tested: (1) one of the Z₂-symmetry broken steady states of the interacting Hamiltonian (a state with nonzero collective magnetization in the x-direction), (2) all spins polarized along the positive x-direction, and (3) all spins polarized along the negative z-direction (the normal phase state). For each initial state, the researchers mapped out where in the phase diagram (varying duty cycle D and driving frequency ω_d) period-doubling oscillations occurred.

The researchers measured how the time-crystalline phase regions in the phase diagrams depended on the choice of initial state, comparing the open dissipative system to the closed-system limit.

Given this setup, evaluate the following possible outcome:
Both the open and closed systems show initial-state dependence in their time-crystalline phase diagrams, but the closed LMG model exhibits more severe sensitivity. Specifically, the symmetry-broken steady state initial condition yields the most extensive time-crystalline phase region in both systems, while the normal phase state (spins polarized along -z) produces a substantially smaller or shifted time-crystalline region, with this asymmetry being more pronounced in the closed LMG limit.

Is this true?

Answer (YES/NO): NO